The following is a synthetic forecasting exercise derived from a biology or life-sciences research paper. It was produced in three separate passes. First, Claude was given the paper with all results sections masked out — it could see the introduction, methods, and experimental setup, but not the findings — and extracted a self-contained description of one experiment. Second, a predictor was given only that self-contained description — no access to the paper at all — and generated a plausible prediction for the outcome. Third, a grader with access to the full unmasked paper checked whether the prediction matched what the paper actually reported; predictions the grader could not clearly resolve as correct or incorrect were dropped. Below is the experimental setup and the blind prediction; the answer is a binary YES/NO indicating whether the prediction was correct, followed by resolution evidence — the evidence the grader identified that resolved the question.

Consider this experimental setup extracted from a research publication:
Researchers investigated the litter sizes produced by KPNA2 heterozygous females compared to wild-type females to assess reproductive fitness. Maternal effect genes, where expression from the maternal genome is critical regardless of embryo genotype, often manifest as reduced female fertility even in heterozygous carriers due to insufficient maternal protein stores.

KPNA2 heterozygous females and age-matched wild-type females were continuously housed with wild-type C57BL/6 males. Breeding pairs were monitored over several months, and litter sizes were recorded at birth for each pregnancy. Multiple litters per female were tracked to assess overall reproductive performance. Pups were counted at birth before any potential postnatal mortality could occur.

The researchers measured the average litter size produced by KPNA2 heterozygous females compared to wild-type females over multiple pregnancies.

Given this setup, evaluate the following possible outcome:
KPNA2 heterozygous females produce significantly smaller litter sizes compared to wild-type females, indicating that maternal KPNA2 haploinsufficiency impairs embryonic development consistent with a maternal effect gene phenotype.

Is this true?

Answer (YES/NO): YES